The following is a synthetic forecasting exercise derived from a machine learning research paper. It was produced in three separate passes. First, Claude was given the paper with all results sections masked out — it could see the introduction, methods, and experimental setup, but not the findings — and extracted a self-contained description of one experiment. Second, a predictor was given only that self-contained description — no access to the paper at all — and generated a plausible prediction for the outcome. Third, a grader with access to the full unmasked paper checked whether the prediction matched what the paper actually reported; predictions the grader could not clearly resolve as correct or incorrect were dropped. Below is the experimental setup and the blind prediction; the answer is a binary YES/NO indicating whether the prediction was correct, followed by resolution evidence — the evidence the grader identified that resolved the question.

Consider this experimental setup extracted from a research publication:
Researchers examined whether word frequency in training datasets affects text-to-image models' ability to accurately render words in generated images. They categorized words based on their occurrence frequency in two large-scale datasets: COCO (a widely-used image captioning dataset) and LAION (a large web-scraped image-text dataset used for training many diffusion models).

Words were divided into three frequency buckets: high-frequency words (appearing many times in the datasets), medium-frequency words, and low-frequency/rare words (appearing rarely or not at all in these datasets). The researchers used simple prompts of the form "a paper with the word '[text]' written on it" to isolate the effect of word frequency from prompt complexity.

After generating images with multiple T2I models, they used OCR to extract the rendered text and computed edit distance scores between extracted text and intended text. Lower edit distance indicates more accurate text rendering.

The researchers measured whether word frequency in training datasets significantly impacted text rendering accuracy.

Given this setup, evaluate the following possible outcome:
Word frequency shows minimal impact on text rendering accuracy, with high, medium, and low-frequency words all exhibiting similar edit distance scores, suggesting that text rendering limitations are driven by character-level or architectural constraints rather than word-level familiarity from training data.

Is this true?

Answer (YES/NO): YES